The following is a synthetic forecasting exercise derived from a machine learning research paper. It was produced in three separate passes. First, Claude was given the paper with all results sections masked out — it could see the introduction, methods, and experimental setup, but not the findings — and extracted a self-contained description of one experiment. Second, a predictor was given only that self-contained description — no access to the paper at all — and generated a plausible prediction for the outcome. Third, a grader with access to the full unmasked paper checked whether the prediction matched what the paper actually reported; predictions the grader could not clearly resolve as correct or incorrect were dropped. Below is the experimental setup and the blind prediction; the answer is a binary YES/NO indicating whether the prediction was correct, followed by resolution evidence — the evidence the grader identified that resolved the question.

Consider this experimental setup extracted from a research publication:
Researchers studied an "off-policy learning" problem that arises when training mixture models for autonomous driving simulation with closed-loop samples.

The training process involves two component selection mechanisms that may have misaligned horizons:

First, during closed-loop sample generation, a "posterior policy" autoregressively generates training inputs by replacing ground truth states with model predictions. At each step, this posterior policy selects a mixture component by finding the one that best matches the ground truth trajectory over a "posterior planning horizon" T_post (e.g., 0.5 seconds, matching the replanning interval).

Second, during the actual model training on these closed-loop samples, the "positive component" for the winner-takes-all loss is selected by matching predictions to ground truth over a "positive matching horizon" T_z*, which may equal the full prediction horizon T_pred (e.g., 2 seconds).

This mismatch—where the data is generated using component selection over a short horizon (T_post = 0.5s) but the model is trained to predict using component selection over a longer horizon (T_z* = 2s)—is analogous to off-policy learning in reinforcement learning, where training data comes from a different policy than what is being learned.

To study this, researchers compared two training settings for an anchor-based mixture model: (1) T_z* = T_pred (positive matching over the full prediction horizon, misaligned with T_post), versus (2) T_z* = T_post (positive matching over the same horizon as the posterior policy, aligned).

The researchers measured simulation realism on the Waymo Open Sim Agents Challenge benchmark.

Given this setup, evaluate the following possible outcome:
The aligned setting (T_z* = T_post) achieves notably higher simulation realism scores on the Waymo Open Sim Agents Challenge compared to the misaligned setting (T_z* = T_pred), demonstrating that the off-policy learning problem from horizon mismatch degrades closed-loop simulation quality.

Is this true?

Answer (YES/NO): YES